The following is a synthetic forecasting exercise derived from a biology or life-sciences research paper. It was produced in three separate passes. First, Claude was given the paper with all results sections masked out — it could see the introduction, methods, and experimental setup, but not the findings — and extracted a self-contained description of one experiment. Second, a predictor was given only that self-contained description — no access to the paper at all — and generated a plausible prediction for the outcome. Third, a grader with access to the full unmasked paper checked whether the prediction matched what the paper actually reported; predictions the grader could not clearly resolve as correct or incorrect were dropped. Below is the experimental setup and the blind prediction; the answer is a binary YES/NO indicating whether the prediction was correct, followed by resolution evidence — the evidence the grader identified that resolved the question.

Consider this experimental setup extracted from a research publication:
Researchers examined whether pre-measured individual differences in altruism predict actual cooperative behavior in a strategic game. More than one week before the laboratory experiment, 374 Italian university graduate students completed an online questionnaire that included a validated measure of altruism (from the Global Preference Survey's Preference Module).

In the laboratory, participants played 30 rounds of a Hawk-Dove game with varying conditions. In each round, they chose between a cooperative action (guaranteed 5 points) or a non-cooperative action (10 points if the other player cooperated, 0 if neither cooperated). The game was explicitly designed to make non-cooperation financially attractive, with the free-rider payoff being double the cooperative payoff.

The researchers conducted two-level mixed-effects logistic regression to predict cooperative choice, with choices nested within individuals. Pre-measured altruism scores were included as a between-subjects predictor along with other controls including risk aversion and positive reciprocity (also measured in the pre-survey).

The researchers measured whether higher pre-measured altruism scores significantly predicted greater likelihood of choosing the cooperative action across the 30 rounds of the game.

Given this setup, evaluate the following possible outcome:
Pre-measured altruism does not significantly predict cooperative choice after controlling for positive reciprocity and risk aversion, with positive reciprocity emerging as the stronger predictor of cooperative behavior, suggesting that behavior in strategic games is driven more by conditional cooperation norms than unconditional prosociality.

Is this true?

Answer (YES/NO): NO